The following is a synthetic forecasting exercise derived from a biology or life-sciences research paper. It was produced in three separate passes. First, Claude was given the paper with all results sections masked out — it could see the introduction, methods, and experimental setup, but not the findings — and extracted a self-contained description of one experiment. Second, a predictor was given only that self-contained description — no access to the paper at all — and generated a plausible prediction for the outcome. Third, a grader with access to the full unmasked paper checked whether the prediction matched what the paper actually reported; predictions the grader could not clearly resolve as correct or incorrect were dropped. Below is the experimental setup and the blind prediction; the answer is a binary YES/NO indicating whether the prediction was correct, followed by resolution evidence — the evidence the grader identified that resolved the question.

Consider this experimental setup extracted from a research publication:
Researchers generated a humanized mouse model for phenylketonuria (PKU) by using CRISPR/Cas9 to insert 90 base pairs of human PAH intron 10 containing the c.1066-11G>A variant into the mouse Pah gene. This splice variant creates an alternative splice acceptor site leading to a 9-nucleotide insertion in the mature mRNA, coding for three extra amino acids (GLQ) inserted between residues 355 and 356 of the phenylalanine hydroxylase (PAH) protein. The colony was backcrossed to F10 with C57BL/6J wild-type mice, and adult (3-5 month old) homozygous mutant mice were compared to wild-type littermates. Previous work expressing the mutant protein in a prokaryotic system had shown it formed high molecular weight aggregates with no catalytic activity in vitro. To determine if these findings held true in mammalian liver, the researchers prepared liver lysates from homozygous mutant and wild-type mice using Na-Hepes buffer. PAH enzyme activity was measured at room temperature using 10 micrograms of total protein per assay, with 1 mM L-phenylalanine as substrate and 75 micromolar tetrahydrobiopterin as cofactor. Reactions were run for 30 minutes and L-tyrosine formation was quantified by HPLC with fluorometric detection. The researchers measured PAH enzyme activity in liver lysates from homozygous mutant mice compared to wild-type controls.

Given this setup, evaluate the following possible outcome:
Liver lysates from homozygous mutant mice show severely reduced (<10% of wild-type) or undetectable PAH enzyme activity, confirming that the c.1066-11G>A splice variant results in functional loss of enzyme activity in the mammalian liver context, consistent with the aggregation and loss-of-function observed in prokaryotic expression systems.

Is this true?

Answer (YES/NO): YES